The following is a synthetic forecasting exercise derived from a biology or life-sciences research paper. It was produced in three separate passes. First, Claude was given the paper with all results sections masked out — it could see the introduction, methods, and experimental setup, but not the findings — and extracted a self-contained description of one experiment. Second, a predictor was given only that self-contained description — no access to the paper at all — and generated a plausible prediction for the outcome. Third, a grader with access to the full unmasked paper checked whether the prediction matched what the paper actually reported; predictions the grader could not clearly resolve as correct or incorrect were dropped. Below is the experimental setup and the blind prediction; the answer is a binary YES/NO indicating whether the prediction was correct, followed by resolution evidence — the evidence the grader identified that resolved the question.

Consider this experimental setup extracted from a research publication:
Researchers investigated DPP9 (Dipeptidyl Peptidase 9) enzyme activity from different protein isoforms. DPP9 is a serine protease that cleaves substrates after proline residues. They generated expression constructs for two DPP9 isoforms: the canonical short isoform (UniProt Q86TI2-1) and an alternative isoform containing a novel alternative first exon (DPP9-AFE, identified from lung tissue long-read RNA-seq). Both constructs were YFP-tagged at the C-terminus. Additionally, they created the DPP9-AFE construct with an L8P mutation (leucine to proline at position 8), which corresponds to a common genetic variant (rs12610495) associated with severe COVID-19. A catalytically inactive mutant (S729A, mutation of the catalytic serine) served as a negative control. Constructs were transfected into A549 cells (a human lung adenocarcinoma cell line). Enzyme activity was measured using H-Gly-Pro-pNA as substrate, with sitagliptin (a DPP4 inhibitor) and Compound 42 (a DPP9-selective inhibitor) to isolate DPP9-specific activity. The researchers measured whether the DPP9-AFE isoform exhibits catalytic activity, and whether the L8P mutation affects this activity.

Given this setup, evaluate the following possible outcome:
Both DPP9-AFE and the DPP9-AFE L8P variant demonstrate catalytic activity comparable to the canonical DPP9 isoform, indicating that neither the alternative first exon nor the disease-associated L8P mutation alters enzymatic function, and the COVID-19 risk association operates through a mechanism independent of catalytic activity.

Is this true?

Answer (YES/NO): YES